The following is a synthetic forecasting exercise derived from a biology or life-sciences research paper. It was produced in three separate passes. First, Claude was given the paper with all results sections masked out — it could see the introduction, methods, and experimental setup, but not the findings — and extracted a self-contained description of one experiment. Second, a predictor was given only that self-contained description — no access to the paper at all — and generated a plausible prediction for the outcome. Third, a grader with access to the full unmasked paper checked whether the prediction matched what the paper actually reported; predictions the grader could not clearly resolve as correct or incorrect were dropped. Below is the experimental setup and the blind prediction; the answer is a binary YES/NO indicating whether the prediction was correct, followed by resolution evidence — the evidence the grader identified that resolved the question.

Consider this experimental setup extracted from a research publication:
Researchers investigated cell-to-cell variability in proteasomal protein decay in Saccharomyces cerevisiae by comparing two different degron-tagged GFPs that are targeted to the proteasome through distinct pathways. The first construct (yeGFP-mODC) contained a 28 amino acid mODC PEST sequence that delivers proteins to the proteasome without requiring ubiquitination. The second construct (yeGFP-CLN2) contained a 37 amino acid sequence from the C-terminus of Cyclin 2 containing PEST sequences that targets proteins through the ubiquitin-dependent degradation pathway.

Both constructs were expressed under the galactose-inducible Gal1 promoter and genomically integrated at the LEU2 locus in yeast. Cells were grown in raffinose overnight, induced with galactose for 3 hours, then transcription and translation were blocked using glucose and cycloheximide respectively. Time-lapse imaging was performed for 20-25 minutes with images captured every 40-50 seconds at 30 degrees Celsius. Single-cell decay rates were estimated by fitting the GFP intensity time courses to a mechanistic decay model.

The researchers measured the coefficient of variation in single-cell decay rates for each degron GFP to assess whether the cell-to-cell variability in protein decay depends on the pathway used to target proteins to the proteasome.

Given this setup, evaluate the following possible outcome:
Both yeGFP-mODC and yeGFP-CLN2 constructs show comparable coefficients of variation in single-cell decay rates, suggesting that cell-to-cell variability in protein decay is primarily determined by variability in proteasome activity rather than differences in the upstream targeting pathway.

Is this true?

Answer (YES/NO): YES